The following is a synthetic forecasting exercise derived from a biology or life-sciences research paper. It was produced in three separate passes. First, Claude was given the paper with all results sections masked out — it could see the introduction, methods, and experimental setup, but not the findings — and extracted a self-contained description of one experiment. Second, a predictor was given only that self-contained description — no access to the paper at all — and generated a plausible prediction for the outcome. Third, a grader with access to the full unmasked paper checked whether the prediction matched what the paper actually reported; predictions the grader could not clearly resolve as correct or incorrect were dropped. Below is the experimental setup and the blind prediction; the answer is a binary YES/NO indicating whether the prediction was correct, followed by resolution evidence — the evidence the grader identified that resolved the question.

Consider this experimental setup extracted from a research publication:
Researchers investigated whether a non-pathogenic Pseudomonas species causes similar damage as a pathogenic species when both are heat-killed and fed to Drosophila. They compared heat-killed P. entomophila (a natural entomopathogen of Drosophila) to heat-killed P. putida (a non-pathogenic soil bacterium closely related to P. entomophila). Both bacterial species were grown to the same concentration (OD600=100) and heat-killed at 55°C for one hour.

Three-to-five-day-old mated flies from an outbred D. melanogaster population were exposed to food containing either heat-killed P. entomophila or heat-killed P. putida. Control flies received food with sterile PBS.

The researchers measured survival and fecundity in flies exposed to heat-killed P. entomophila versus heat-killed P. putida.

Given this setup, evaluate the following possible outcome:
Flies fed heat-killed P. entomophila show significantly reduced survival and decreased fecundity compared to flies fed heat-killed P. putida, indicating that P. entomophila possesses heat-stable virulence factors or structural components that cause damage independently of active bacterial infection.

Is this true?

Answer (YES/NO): YES